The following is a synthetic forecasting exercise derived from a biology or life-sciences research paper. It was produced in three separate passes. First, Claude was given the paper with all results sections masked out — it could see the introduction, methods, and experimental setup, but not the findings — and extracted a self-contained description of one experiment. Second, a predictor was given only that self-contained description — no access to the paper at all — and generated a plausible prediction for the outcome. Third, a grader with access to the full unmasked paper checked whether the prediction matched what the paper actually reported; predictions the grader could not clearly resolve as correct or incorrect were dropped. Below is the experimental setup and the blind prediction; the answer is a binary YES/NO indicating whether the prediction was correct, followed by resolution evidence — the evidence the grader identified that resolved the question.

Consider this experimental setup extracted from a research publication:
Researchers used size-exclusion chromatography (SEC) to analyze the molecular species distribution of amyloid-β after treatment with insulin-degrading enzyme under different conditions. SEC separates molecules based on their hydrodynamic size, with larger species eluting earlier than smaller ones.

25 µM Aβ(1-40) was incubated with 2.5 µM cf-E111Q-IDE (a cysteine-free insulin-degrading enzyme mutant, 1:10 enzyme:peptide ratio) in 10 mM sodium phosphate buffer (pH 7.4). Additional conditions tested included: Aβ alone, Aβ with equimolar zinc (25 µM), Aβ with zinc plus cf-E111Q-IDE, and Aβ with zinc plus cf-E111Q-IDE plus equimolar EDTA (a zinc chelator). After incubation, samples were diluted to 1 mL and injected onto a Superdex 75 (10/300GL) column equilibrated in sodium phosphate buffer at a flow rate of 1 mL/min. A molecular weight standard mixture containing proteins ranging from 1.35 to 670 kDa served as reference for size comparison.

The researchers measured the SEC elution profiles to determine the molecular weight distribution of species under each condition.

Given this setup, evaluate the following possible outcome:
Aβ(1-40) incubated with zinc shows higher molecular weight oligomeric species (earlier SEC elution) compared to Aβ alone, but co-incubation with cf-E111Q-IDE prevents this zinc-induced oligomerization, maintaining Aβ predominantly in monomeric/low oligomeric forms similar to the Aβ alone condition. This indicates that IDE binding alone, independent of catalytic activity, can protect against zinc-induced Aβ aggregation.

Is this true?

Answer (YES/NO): NO